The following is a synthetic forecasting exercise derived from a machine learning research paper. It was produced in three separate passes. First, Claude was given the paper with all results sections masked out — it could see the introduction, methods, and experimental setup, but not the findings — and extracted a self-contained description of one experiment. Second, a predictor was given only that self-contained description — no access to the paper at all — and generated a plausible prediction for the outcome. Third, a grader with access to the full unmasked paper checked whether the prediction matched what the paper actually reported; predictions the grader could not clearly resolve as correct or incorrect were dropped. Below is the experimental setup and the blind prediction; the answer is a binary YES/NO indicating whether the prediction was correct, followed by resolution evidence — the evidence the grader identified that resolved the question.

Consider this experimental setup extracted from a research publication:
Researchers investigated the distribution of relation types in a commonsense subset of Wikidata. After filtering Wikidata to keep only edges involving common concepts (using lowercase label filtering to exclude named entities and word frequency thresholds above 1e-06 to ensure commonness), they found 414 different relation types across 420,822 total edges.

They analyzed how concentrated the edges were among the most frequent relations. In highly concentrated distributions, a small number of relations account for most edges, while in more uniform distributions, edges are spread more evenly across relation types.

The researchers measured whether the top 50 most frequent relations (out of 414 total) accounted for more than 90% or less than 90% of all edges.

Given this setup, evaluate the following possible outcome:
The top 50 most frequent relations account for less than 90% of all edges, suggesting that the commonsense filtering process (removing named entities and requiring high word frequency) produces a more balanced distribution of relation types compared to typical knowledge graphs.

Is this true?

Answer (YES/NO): NO